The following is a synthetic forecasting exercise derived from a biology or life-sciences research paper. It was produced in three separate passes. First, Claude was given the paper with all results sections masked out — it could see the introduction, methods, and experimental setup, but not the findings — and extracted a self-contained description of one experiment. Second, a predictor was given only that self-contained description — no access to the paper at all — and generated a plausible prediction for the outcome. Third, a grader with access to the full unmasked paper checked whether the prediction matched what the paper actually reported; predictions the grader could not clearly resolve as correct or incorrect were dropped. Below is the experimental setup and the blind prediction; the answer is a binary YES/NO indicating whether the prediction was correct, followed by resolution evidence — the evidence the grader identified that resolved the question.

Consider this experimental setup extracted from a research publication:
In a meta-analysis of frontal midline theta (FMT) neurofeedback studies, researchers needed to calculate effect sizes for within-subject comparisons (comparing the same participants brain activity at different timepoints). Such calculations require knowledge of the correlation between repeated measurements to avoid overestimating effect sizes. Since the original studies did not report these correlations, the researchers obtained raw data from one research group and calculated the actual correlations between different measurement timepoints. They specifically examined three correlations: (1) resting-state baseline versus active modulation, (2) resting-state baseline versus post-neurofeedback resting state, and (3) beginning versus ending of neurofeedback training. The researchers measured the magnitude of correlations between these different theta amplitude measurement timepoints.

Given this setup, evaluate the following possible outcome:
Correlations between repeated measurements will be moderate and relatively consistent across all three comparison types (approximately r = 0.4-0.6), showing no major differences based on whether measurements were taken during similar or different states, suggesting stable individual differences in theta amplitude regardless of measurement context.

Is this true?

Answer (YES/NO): NO